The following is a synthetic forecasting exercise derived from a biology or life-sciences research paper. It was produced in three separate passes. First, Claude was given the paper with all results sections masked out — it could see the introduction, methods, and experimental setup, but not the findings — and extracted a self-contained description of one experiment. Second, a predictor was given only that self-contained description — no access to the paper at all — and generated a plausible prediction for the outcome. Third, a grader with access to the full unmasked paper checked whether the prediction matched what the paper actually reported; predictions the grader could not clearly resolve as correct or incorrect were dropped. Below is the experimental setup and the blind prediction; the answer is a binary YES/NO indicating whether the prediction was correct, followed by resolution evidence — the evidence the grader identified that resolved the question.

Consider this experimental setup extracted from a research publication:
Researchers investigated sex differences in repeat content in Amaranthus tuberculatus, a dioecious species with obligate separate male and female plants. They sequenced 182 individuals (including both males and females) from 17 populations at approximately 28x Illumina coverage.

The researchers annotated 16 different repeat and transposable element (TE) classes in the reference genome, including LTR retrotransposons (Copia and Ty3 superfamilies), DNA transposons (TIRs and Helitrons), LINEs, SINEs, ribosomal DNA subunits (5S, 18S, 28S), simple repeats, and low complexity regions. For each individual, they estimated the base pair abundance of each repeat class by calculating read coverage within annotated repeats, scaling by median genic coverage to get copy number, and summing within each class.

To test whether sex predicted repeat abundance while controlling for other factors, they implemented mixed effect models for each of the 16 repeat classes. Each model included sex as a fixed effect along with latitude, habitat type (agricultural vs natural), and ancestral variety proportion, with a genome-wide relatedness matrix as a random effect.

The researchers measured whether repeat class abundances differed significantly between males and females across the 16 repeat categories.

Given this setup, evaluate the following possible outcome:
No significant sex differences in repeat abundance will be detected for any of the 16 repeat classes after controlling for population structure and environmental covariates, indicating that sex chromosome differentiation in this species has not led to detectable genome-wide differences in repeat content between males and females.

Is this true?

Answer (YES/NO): NO